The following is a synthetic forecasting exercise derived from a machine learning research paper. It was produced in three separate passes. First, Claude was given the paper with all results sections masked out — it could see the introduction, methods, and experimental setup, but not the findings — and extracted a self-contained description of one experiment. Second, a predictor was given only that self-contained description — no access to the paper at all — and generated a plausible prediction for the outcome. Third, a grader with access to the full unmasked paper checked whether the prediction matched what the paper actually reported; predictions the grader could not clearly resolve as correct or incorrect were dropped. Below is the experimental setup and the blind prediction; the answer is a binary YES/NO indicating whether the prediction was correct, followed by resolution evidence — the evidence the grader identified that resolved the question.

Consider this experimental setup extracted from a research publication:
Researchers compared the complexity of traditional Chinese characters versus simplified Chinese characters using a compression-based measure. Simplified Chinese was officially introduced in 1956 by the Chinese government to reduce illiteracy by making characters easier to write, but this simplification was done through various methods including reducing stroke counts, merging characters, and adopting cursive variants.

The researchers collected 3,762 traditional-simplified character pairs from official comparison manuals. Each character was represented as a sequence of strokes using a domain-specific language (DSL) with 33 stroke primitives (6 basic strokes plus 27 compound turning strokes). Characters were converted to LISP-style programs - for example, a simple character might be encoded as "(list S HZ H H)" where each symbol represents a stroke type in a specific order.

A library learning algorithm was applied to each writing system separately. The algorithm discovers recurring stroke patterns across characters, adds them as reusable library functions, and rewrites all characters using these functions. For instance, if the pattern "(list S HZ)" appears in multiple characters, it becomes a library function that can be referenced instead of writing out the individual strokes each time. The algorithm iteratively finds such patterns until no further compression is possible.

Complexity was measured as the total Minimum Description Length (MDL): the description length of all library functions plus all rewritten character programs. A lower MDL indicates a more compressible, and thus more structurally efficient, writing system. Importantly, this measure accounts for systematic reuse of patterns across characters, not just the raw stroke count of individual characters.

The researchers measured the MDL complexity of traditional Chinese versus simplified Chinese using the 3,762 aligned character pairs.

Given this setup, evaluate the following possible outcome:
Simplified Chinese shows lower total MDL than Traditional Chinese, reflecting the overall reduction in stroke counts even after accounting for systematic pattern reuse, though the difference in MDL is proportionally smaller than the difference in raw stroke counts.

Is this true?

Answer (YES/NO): YES